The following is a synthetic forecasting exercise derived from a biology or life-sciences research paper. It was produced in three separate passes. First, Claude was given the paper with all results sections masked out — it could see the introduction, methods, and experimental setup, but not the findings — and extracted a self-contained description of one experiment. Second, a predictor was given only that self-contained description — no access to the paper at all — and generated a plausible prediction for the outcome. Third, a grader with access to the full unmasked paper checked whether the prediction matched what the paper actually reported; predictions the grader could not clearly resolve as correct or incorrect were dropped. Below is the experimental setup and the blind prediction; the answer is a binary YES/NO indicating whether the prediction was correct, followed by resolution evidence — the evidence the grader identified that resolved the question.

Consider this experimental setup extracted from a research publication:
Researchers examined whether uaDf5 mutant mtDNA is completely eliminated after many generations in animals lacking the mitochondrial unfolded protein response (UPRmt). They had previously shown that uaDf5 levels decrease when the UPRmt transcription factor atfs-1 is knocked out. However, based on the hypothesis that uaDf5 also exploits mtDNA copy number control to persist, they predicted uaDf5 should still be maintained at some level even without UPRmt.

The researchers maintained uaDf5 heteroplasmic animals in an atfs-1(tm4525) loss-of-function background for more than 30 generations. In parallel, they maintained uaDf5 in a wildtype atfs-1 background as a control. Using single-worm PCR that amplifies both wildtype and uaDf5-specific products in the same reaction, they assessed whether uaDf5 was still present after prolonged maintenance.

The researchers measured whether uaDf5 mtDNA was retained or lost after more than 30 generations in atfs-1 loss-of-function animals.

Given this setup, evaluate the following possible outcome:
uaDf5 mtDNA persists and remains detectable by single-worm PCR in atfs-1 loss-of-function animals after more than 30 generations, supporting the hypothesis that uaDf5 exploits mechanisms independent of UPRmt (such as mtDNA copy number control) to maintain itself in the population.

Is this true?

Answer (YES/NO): YES